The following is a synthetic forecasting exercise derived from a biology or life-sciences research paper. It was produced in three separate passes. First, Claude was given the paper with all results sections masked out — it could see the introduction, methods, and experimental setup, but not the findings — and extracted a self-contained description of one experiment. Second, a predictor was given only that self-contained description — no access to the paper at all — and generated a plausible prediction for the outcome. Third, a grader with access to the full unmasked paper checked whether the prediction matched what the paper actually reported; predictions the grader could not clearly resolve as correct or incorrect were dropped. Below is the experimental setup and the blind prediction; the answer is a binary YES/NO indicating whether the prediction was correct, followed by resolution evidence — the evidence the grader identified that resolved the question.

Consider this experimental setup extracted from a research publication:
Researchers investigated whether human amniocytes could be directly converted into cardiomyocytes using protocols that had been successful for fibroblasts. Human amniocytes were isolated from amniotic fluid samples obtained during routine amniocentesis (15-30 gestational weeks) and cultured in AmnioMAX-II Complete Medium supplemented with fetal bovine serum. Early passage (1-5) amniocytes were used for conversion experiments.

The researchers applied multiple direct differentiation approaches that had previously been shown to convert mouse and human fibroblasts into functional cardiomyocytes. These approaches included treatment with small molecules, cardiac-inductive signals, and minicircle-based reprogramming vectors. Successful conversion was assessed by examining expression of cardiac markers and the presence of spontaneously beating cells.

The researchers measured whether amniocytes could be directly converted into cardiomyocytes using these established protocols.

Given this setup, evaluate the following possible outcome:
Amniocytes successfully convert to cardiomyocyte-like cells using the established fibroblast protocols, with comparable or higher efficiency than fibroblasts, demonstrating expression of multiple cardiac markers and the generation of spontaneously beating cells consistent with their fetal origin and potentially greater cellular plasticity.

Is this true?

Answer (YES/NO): NO